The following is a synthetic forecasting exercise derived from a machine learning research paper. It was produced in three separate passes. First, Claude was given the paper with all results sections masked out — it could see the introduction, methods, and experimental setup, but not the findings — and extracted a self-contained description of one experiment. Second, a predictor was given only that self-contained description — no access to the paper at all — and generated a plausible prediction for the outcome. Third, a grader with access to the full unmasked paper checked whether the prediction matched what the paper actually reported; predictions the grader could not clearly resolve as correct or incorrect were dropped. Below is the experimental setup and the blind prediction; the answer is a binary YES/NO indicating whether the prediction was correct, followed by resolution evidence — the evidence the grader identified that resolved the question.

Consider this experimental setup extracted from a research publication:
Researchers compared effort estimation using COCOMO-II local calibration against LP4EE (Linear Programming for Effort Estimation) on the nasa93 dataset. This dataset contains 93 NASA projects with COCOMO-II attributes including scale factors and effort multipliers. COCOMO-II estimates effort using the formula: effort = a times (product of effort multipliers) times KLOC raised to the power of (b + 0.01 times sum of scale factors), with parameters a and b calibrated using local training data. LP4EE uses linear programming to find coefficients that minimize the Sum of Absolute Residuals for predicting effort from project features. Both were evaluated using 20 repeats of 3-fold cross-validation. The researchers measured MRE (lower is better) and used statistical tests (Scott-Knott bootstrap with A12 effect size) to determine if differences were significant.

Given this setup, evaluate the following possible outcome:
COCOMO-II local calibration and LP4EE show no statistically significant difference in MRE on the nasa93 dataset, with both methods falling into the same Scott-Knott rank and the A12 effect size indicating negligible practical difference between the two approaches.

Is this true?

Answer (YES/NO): NO